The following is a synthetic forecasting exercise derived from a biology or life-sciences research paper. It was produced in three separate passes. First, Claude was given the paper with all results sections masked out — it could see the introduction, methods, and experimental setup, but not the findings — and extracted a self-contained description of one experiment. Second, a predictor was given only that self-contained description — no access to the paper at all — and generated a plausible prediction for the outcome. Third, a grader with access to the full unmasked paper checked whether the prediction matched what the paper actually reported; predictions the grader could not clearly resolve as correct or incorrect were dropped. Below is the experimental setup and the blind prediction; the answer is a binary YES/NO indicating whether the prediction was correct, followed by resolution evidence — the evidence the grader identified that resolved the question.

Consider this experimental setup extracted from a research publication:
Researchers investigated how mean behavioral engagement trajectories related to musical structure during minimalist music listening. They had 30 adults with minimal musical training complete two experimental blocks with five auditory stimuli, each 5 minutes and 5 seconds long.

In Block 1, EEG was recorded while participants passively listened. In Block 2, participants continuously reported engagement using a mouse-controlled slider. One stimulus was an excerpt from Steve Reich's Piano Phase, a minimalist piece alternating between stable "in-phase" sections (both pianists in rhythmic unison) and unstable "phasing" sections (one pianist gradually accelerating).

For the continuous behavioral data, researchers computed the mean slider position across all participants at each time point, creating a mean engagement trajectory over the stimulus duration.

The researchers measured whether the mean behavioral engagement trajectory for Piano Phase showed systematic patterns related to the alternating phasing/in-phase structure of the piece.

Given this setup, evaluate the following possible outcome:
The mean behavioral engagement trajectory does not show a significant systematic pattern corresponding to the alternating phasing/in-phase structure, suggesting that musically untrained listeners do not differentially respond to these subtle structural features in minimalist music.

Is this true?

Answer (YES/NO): NO